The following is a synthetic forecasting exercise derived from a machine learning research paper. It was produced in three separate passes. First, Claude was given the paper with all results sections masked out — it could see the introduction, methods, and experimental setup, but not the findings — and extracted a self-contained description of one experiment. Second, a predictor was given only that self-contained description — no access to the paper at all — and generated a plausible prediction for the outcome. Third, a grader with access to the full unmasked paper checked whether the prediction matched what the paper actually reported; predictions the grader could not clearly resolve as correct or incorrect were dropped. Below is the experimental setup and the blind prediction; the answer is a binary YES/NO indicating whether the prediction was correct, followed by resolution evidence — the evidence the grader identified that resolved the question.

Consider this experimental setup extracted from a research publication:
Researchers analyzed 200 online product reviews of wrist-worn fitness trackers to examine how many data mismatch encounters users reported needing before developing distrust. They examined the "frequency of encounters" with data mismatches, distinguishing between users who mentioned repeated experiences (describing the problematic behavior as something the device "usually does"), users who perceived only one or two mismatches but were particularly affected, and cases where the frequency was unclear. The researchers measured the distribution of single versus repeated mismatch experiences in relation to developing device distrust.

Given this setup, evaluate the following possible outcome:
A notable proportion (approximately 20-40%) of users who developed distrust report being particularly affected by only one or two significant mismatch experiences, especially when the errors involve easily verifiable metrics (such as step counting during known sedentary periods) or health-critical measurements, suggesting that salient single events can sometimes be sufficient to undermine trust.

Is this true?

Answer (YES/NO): NO